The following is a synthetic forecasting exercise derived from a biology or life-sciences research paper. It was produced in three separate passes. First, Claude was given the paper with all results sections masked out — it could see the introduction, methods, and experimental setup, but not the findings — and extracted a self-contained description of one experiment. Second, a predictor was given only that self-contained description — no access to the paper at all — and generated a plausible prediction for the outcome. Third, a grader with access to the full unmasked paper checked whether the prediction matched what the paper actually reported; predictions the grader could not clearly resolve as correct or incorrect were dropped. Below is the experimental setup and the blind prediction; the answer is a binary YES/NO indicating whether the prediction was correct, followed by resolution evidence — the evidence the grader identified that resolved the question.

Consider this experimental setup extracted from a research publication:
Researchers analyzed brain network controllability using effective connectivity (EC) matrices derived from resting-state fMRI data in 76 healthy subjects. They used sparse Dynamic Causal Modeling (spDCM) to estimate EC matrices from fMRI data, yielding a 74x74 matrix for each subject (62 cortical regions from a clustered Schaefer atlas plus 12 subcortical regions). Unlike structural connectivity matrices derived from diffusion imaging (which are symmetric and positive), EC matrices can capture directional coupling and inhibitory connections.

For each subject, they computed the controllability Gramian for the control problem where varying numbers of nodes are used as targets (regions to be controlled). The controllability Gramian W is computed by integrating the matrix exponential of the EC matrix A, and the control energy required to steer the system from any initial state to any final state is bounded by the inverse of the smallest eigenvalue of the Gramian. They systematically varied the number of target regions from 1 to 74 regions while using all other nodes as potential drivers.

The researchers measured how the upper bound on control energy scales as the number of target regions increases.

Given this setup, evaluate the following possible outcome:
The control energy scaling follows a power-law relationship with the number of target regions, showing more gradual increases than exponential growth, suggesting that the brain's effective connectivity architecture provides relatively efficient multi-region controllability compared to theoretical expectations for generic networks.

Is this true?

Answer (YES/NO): NO